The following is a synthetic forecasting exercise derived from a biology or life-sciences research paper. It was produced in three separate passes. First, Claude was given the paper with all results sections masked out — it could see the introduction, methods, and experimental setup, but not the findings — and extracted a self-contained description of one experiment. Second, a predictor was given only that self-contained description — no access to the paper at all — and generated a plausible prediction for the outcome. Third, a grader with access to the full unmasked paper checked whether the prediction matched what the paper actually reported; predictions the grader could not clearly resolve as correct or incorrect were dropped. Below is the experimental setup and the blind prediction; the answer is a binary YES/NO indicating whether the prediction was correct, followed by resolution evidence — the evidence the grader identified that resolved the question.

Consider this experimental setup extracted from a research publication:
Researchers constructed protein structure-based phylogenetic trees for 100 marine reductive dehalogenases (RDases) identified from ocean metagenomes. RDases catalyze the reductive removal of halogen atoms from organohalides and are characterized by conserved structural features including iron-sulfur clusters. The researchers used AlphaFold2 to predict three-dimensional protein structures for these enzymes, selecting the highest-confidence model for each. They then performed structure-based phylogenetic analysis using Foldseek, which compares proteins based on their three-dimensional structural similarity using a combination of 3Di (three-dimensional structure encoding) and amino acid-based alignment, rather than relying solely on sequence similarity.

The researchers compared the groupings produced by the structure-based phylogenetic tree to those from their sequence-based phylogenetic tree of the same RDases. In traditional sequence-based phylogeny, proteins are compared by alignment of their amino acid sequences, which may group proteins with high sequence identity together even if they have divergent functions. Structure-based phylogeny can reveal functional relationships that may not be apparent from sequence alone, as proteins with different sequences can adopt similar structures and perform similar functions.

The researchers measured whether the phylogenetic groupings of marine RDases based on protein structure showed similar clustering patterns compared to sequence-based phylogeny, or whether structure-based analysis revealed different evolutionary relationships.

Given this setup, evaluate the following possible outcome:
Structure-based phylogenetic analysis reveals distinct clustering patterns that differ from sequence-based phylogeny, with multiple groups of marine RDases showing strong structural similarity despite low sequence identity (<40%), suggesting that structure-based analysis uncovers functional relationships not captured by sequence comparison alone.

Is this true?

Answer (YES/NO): NO